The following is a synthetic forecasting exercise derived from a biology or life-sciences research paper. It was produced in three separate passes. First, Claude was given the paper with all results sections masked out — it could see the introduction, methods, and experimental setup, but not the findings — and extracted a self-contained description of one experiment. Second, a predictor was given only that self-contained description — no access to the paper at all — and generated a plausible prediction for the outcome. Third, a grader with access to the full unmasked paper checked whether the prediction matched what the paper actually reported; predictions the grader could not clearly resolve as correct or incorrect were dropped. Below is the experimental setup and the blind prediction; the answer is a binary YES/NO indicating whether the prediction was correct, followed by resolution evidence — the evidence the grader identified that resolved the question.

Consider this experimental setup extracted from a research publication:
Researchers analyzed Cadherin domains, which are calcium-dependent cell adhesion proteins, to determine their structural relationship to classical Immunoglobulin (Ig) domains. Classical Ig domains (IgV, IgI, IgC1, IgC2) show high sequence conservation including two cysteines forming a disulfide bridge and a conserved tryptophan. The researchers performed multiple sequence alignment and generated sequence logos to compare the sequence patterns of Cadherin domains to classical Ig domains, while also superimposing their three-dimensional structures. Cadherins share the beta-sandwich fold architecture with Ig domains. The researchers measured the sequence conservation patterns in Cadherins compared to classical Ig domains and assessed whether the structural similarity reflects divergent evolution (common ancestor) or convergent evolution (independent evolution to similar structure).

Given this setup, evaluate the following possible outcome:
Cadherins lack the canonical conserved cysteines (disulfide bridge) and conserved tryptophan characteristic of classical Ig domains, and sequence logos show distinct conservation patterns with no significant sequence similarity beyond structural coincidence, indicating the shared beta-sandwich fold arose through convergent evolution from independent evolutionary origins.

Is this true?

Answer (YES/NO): NO